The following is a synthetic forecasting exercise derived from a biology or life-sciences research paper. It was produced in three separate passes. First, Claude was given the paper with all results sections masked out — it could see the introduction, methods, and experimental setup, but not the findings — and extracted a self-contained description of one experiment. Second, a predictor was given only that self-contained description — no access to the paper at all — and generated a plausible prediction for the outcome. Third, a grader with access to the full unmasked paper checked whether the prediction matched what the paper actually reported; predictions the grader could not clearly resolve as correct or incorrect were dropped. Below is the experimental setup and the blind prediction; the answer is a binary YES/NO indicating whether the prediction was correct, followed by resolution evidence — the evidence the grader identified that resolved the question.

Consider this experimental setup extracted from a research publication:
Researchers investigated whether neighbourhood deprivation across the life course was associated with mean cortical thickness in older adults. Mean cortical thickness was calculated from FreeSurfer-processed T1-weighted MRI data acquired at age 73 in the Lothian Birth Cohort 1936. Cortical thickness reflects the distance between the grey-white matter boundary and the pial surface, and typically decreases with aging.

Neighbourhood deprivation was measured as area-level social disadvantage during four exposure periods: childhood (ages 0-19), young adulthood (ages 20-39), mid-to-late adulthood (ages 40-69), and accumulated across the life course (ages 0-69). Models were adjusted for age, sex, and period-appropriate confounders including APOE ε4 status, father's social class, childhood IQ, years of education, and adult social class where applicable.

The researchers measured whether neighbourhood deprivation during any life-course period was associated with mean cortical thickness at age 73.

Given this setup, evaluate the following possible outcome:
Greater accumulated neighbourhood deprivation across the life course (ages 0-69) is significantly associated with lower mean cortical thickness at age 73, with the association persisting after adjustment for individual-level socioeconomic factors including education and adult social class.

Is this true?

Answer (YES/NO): NO